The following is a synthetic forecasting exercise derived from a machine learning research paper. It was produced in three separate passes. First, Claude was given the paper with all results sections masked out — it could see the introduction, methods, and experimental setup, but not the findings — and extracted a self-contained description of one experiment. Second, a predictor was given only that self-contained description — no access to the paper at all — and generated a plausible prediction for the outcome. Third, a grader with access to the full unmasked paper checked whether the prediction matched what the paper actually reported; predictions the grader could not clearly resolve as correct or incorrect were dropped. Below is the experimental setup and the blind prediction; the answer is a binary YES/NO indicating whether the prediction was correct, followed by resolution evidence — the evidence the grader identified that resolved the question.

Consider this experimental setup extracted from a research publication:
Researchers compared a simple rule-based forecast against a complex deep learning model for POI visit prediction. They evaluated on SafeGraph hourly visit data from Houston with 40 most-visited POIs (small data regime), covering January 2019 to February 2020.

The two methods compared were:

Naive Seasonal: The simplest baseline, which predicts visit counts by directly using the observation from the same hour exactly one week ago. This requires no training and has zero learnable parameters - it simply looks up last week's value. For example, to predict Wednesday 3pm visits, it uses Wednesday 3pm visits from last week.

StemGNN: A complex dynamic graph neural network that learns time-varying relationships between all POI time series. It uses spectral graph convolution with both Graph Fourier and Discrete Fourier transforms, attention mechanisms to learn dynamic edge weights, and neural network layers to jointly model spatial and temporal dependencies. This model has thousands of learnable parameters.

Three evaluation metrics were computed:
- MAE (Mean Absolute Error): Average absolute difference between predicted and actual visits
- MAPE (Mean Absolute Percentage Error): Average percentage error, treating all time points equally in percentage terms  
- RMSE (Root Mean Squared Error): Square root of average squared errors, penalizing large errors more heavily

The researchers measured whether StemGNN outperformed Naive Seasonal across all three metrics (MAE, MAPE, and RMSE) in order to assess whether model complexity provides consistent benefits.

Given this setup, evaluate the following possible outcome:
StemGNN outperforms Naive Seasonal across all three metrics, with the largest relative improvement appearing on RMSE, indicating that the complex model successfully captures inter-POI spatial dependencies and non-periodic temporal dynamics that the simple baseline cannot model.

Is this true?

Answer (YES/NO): NO